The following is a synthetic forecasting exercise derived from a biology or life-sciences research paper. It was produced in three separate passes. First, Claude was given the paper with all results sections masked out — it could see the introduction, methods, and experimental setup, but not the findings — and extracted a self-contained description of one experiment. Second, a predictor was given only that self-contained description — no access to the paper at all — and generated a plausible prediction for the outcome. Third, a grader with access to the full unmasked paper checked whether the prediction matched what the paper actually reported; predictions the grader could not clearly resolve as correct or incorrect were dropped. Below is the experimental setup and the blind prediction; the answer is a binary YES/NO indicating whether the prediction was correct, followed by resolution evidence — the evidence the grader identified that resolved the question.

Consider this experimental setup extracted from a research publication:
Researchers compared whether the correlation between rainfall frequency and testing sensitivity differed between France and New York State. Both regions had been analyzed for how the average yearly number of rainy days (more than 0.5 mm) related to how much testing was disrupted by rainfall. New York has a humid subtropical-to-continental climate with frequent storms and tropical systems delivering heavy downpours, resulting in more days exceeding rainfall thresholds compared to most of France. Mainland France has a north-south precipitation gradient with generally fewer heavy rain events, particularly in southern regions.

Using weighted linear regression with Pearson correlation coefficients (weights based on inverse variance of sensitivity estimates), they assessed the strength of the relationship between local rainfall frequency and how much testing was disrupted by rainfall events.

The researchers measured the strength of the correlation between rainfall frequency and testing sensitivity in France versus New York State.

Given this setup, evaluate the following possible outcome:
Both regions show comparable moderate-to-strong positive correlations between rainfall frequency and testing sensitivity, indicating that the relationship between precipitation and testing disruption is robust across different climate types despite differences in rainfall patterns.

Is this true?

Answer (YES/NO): NO